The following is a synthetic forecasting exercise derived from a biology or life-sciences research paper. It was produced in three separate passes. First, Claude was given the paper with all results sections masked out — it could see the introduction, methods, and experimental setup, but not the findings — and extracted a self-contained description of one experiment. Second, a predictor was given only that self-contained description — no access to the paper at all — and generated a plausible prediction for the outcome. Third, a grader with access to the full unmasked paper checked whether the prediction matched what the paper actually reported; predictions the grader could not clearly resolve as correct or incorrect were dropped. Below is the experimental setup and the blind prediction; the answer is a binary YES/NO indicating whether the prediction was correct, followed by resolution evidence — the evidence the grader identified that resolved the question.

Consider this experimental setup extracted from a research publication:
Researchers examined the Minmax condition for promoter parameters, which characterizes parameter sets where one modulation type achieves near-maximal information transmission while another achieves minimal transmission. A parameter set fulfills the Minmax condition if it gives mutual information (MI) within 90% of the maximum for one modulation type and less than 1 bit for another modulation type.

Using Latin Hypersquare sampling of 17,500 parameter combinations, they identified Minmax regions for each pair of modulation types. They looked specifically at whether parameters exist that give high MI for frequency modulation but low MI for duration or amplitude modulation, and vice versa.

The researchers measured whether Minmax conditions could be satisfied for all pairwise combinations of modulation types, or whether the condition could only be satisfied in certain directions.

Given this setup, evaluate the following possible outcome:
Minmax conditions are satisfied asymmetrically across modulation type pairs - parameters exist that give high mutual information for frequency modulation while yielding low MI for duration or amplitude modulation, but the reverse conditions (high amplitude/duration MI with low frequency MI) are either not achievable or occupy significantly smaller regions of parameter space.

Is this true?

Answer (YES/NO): NO